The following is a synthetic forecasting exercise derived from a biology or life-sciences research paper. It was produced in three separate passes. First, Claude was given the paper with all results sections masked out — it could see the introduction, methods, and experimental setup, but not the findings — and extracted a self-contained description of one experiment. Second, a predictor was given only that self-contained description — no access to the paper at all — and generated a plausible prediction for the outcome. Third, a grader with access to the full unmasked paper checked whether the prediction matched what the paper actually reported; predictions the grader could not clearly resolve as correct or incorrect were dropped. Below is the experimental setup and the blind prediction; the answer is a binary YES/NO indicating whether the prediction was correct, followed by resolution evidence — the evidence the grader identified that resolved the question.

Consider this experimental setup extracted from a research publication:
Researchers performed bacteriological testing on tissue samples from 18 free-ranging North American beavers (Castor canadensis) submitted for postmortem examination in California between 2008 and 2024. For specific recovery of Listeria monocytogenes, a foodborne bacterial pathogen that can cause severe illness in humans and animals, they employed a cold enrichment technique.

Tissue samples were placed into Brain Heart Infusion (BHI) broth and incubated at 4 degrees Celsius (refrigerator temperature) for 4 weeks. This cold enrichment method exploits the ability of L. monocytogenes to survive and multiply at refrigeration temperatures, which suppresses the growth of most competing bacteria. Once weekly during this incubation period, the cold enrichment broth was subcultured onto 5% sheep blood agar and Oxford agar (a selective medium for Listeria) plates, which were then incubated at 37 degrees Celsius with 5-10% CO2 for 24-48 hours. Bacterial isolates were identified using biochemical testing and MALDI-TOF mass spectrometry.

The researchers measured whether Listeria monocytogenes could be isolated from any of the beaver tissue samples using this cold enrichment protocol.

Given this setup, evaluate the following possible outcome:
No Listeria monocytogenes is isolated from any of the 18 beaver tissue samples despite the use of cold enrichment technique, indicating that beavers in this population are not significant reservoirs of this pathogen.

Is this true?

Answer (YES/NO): NO